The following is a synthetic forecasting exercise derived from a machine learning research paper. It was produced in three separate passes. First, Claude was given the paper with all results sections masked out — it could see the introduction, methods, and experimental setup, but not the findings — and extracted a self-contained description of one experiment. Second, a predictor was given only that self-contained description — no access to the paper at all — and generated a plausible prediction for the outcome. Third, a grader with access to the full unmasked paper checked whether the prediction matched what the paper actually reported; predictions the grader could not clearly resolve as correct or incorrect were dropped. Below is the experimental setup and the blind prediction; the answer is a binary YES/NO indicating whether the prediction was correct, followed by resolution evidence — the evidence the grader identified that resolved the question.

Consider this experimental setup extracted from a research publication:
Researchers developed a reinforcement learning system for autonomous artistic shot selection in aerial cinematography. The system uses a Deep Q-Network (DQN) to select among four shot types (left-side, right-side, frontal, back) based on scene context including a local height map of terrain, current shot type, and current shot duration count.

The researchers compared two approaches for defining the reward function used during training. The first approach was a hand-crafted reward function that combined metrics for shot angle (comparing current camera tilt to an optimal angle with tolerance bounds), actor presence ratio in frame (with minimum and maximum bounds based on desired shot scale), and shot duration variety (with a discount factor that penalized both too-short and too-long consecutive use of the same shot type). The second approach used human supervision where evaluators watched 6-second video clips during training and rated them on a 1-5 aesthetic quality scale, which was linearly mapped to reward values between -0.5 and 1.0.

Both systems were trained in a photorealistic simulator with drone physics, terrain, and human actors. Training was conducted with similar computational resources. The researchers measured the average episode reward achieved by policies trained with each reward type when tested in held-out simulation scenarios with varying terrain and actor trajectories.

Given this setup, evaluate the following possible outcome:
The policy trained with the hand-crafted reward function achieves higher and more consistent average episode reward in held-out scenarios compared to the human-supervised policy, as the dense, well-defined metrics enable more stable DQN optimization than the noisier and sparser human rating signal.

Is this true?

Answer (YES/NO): NO